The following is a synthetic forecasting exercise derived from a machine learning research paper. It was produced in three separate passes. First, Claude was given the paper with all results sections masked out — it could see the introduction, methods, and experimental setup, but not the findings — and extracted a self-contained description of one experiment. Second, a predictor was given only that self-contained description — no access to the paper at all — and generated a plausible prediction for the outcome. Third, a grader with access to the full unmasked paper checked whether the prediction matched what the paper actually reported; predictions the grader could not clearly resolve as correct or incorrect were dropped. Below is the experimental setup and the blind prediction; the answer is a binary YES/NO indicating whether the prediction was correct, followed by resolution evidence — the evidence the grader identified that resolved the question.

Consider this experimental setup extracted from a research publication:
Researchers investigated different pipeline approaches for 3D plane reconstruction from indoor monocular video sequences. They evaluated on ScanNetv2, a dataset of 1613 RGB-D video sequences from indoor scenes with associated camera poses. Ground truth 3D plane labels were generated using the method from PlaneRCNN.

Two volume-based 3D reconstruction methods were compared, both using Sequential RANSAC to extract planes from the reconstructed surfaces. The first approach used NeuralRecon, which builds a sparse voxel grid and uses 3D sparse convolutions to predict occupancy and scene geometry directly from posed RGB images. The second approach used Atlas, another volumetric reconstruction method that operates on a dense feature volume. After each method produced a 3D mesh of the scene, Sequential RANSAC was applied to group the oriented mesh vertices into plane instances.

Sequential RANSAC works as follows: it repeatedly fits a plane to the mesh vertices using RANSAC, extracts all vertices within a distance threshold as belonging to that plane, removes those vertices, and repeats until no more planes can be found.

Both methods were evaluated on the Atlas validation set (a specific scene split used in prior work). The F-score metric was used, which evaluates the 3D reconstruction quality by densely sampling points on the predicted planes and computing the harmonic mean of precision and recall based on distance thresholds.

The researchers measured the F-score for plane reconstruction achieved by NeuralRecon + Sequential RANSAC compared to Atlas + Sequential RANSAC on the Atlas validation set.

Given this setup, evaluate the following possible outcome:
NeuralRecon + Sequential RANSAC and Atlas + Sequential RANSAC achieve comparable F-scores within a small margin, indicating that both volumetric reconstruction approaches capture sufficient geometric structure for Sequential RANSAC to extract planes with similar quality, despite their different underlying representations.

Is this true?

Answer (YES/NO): NO